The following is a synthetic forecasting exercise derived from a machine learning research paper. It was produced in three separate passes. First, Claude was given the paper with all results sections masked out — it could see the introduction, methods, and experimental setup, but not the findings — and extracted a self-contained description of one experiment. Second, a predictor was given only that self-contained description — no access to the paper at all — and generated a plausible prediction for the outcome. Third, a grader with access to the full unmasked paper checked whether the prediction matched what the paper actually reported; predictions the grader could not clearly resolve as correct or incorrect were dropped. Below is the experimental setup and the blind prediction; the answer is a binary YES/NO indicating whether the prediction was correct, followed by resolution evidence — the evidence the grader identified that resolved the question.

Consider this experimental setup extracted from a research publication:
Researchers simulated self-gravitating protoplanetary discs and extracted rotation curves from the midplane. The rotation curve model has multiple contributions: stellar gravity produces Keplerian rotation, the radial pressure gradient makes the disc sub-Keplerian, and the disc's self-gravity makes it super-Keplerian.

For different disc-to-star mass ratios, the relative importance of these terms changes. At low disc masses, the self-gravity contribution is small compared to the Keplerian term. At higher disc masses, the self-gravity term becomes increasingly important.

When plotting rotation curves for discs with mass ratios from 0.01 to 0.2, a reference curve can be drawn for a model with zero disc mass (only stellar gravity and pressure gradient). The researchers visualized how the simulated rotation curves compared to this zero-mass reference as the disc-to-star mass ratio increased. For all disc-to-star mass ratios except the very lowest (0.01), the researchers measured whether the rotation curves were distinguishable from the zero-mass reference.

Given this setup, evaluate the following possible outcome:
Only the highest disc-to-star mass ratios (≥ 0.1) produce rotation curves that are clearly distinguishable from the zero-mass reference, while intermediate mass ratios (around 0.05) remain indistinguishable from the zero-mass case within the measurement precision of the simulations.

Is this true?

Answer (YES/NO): NO